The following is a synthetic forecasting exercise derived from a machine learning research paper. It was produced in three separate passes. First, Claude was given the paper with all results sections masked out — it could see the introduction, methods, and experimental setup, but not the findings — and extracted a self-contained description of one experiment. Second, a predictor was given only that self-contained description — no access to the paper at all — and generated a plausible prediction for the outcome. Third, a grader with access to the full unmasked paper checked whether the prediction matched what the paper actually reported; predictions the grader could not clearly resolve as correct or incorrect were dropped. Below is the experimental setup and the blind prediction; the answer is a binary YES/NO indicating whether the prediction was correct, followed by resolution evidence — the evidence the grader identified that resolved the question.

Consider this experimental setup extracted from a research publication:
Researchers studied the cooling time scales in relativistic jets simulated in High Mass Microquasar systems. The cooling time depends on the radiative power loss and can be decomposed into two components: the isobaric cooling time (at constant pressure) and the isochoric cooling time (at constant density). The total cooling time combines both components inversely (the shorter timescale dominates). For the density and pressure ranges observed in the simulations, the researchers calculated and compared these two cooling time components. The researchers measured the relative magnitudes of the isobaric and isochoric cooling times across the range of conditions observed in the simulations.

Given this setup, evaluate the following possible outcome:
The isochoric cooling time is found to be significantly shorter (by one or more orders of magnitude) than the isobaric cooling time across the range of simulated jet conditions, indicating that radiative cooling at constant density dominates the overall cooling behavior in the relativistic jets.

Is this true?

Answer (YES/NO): YES